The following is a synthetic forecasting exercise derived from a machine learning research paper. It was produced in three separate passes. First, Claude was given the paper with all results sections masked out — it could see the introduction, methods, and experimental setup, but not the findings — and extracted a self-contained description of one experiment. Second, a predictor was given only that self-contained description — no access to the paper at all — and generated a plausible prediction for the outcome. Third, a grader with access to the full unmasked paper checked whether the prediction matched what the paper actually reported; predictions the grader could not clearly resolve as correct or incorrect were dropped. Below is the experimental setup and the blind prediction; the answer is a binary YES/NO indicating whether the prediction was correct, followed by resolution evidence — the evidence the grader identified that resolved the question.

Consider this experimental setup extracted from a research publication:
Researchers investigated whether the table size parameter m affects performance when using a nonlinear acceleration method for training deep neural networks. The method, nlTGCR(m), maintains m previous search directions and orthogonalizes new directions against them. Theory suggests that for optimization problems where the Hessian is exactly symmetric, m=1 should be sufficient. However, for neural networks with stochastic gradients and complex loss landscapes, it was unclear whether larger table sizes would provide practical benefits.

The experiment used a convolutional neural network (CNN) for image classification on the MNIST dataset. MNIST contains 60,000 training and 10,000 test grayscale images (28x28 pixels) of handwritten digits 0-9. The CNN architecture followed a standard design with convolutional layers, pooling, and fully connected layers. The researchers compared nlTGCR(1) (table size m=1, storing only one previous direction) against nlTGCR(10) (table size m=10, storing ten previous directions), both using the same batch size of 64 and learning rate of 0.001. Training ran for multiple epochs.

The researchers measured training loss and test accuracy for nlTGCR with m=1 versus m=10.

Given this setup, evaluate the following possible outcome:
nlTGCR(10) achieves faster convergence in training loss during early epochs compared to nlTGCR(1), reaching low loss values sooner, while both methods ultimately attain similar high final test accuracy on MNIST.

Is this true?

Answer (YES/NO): NO